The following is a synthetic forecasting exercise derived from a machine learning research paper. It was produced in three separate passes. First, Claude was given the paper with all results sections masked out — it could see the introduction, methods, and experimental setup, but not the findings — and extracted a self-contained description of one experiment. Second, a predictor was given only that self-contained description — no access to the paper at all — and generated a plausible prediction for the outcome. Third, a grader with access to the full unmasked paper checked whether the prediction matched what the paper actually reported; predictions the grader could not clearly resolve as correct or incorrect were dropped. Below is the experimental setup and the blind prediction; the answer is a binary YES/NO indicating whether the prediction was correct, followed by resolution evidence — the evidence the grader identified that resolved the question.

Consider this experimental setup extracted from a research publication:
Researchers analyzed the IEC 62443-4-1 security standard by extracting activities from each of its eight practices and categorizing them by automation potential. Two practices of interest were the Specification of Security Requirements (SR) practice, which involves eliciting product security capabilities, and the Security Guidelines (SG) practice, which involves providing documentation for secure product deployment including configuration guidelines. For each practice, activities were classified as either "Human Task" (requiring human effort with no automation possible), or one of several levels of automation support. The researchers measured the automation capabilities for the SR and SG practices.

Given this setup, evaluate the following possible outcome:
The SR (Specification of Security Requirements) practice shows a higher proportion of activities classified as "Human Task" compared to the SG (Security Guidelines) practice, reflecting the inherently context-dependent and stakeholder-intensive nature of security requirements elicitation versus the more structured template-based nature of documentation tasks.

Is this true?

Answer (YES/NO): NO